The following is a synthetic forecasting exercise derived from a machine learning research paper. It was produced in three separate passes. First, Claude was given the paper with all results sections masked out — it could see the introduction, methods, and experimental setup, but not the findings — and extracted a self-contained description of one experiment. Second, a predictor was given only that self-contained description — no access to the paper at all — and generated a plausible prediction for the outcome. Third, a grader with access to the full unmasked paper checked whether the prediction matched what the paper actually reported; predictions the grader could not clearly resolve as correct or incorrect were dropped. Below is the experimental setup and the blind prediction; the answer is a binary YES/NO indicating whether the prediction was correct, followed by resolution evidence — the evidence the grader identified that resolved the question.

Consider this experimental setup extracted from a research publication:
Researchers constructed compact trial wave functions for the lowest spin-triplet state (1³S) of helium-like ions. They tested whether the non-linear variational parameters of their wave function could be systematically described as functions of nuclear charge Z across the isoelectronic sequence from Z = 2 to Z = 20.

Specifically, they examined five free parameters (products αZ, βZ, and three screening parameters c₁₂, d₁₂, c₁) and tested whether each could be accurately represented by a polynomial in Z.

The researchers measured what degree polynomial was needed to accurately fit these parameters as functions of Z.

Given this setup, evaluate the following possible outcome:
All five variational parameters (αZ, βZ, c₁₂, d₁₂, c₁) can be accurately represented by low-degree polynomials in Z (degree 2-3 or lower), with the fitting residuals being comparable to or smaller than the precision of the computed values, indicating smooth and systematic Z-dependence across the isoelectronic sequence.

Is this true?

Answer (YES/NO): YES